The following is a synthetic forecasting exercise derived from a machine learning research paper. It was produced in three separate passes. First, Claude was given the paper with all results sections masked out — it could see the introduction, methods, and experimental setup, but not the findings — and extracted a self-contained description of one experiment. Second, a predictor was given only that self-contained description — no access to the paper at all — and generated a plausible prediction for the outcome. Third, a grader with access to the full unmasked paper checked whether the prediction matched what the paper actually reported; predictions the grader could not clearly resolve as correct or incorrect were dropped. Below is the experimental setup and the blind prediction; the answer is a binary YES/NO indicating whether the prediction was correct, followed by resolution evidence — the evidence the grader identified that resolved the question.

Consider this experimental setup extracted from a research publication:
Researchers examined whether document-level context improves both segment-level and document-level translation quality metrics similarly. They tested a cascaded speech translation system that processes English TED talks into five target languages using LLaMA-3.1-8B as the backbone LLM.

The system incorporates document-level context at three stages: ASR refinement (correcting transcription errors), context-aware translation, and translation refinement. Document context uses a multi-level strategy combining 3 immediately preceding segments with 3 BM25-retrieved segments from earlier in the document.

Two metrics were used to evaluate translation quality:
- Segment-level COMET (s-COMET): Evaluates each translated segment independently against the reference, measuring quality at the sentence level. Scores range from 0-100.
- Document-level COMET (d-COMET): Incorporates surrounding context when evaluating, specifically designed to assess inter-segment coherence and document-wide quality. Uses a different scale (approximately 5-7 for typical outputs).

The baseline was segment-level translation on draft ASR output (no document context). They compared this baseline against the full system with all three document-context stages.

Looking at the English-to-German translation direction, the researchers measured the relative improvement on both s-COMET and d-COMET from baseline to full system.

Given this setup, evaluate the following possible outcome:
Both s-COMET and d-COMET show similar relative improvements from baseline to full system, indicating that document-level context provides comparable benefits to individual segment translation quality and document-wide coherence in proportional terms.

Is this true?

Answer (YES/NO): NO